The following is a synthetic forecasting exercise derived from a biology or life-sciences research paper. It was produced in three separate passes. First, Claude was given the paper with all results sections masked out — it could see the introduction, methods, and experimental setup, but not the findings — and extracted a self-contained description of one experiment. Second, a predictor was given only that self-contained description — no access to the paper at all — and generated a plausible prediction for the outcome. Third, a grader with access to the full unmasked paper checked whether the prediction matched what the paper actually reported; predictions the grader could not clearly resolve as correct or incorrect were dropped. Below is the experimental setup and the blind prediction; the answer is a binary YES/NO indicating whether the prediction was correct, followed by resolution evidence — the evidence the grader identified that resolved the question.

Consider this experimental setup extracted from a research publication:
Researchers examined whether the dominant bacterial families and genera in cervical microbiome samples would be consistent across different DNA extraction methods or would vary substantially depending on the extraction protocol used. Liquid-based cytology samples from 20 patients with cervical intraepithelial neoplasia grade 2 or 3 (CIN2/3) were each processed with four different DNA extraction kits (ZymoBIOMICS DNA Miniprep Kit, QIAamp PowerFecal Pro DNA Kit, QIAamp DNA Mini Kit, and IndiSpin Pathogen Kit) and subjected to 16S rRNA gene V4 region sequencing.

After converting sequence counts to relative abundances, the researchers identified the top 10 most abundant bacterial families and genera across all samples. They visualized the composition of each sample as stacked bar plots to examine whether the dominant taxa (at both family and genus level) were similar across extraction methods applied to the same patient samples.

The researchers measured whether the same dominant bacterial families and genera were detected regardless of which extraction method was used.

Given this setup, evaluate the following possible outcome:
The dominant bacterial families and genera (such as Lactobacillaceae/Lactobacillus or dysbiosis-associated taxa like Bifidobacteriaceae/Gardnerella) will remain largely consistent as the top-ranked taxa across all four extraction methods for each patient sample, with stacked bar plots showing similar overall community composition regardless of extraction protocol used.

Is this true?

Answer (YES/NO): YES